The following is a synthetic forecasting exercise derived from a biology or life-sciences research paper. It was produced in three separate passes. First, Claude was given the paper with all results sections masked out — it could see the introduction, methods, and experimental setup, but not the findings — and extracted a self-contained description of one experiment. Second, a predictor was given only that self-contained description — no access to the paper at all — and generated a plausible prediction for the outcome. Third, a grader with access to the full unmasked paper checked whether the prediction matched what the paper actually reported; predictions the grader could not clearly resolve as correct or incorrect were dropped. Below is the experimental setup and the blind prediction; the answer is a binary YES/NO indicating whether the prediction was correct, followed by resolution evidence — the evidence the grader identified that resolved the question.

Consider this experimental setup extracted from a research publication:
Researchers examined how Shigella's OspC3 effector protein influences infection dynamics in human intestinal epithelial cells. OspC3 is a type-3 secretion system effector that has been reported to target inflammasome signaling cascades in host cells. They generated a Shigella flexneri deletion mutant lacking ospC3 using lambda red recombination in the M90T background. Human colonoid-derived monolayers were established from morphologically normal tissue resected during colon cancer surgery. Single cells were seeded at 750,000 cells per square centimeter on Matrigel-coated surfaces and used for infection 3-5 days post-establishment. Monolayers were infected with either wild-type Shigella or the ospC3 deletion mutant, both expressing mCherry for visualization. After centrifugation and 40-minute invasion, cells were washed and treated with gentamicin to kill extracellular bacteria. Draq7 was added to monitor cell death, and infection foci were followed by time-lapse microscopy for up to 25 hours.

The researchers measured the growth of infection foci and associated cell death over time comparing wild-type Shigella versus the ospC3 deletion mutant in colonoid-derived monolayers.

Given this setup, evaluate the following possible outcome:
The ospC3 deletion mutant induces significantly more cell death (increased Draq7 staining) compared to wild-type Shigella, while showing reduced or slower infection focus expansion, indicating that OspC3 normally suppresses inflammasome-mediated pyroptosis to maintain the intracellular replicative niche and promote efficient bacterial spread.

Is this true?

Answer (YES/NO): NO